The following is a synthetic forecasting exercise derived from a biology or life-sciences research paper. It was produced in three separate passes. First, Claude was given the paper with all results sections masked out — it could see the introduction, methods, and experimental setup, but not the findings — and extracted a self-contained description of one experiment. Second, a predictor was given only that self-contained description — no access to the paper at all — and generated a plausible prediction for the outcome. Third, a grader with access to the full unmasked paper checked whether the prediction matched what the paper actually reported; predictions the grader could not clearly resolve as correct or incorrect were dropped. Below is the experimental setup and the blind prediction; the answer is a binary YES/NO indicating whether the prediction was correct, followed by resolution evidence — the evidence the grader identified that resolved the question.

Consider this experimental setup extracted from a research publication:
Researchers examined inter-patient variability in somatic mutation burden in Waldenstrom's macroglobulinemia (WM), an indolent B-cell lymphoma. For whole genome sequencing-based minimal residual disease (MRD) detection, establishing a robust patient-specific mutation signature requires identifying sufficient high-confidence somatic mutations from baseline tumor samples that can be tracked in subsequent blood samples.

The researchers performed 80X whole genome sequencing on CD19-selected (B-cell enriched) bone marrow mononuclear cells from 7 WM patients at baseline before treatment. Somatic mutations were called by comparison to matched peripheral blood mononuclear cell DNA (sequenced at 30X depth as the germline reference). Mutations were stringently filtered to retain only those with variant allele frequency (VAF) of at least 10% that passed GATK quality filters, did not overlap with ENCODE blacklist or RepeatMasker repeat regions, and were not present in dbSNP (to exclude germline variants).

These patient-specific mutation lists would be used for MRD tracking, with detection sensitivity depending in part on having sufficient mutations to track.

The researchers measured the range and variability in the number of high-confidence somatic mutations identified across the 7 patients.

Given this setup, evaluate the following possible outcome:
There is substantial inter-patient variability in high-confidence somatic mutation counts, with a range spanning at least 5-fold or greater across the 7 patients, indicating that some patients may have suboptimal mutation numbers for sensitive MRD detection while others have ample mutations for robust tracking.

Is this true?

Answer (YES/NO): YES